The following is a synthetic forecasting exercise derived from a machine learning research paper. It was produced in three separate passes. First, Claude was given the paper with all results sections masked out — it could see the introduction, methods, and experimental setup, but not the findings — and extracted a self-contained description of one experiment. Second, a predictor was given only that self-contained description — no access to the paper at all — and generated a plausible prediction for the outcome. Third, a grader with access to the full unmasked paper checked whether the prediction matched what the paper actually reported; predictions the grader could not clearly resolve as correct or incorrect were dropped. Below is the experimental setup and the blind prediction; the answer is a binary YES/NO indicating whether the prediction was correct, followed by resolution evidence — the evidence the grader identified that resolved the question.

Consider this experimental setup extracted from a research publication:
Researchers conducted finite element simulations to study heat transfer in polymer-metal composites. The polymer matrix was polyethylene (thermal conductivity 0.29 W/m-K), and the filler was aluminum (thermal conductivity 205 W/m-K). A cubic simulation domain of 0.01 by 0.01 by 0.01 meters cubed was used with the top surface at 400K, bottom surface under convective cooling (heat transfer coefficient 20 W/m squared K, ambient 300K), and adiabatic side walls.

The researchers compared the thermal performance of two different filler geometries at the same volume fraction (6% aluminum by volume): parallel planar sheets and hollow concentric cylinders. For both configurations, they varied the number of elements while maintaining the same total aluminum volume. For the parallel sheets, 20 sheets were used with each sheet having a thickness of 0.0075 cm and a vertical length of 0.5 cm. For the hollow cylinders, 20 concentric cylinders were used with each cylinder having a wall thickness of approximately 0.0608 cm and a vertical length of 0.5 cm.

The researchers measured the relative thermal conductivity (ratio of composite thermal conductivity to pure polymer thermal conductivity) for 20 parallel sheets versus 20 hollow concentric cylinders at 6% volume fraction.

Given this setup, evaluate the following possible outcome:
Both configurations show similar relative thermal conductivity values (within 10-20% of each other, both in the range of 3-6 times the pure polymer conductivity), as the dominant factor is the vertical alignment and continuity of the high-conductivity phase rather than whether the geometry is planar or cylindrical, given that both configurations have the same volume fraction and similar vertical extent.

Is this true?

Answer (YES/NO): YES